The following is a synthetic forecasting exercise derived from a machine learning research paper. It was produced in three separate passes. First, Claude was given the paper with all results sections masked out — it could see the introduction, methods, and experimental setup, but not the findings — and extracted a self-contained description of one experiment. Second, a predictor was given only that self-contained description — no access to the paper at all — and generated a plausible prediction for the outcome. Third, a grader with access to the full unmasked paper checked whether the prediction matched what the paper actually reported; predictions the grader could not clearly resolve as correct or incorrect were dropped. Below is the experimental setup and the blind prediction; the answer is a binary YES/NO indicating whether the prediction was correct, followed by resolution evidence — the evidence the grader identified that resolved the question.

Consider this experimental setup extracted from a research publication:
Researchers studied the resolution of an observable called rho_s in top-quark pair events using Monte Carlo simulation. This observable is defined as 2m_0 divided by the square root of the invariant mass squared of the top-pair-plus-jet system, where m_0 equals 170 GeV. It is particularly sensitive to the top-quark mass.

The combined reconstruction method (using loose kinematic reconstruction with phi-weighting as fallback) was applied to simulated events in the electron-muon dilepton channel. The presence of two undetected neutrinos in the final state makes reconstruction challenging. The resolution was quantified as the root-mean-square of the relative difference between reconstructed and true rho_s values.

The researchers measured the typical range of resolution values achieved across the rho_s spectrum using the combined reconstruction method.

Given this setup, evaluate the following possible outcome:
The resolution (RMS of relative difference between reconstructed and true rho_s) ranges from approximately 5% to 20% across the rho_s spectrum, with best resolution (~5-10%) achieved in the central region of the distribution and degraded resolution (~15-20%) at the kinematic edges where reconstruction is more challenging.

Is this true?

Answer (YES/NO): NO